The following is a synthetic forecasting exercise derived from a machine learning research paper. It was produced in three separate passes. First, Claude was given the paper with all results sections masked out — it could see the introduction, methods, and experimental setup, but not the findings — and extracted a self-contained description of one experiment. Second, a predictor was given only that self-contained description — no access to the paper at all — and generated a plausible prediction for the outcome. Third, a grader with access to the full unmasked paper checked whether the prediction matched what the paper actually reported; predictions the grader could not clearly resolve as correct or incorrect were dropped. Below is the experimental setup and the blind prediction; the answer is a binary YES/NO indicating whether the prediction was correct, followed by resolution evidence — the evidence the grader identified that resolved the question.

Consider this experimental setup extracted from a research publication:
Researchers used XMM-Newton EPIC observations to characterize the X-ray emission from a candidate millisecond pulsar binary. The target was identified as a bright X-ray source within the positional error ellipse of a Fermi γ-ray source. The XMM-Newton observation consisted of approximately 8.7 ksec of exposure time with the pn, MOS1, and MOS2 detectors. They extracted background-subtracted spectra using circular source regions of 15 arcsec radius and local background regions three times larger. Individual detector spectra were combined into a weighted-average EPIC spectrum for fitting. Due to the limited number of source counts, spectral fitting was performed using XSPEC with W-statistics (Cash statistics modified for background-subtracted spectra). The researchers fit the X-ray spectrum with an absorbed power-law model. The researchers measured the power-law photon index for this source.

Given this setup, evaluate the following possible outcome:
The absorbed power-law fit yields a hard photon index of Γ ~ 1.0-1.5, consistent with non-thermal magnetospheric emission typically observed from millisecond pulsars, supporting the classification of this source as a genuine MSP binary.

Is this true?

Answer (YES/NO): NO